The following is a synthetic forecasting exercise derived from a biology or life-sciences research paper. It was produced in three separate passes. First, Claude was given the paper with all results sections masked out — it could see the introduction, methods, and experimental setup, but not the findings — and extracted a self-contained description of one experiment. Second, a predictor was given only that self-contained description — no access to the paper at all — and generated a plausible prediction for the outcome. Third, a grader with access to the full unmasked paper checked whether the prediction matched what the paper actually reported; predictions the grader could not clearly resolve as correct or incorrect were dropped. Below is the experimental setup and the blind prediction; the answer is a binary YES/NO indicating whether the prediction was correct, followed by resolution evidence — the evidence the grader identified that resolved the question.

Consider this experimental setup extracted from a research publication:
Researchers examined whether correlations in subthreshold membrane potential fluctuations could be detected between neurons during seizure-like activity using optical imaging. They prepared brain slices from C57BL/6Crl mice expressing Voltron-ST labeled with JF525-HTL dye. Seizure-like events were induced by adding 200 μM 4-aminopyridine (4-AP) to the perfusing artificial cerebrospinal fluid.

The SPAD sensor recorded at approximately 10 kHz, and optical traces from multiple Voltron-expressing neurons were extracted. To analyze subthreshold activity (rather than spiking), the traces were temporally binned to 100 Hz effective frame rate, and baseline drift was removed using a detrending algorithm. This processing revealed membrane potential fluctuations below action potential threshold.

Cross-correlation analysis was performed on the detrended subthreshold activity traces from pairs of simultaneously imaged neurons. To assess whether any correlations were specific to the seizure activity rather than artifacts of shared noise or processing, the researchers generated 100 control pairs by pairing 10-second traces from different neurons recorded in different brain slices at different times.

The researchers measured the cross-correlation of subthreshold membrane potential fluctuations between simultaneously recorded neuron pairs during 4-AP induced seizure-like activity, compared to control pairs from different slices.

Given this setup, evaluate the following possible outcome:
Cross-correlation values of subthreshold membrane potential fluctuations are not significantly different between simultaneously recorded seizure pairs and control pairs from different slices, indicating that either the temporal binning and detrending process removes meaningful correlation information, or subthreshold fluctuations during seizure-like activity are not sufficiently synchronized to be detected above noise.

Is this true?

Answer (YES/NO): NO